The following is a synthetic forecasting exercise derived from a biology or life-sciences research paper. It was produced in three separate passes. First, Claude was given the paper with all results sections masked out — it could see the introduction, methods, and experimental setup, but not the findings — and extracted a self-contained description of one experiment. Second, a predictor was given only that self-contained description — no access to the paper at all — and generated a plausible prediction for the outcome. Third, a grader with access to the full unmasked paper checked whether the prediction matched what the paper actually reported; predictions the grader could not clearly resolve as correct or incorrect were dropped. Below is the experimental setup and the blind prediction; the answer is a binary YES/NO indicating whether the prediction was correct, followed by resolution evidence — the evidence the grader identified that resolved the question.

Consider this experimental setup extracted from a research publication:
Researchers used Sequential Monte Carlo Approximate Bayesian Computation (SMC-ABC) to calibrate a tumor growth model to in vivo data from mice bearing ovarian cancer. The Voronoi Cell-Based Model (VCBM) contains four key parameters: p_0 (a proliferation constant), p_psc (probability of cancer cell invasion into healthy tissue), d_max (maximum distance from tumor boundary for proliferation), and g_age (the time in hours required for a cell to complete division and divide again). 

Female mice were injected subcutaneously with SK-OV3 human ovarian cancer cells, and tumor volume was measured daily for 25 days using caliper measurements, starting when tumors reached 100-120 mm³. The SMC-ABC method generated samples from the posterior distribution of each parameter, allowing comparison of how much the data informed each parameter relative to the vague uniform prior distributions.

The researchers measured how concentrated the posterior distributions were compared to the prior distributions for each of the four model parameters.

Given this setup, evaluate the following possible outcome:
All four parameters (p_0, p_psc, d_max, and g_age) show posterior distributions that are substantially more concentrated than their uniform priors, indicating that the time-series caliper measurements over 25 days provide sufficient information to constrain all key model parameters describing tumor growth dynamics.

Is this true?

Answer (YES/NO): NO